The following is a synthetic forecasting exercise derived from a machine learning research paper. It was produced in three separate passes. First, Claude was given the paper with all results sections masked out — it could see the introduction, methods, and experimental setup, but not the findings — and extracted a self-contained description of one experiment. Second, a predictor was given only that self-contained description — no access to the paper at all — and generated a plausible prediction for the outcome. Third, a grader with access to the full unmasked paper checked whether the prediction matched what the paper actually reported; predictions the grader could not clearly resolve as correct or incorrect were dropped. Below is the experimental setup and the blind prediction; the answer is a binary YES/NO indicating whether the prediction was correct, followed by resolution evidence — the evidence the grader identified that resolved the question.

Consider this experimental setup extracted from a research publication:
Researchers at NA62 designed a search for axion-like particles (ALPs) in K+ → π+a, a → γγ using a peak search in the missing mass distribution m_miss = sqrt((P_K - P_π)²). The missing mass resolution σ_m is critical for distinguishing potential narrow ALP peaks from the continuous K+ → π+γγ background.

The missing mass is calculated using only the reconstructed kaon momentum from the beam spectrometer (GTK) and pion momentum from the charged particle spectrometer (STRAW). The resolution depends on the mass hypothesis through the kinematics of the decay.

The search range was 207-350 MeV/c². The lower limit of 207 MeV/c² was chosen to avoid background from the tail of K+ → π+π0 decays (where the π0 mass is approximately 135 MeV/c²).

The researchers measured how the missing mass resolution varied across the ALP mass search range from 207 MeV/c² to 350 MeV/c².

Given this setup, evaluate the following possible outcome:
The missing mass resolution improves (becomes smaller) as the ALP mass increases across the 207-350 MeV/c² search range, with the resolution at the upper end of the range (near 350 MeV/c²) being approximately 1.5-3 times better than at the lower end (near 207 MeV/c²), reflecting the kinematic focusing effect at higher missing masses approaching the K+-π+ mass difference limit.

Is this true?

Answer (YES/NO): NO